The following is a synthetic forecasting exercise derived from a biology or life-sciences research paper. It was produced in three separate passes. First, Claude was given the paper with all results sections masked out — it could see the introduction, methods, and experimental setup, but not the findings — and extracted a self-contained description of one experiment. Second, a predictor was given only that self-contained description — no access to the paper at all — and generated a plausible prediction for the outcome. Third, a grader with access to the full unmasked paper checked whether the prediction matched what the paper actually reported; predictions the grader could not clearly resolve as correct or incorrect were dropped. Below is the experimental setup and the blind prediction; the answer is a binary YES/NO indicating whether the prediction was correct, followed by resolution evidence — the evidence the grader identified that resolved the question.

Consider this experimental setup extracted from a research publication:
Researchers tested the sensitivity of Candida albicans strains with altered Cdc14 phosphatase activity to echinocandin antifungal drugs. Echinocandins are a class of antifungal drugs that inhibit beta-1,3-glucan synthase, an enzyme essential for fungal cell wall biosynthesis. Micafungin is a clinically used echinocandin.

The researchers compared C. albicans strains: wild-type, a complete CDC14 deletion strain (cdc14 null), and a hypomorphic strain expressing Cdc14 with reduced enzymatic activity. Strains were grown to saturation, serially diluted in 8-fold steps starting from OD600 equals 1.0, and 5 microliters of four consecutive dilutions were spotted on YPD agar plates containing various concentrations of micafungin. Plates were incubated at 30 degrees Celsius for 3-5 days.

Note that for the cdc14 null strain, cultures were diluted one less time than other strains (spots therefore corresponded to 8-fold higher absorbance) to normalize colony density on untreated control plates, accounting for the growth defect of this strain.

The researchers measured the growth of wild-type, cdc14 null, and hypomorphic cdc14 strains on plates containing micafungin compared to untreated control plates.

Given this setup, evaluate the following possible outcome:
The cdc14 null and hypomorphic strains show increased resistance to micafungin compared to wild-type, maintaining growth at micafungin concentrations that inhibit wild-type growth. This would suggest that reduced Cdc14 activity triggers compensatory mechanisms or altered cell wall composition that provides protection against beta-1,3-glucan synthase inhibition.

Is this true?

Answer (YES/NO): NO